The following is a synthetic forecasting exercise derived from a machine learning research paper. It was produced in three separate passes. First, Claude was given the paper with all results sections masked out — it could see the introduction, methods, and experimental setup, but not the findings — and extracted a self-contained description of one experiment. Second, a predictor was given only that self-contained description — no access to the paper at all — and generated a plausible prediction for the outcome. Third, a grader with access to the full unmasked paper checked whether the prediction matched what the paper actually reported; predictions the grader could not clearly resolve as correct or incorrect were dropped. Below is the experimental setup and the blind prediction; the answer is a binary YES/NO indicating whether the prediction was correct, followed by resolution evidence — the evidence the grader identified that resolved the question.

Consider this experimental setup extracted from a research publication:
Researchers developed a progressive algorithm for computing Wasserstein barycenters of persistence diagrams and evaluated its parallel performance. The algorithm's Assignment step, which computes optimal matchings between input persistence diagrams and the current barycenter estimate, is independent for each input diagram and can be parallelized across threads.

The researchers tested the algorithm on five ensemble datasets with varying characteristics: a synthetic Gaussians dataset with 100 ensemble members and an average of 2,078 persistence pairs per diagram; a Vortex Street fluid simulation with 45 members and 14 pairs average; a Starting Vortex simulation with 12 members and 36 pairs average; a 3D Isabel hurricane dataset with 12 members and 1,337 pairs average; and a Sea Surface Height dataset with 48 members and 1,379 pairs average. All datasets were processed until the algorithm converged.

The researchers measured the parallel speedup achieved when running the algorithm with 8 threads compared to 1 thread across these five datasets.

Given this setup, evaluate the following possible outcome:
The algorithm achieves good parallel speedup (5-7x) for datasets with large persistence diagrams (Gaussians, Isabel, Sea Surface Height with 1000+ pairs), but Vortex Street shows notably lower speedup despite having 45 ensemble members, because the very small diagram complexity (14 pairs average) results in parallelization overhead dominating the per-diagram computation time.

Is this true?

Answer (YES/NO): NO